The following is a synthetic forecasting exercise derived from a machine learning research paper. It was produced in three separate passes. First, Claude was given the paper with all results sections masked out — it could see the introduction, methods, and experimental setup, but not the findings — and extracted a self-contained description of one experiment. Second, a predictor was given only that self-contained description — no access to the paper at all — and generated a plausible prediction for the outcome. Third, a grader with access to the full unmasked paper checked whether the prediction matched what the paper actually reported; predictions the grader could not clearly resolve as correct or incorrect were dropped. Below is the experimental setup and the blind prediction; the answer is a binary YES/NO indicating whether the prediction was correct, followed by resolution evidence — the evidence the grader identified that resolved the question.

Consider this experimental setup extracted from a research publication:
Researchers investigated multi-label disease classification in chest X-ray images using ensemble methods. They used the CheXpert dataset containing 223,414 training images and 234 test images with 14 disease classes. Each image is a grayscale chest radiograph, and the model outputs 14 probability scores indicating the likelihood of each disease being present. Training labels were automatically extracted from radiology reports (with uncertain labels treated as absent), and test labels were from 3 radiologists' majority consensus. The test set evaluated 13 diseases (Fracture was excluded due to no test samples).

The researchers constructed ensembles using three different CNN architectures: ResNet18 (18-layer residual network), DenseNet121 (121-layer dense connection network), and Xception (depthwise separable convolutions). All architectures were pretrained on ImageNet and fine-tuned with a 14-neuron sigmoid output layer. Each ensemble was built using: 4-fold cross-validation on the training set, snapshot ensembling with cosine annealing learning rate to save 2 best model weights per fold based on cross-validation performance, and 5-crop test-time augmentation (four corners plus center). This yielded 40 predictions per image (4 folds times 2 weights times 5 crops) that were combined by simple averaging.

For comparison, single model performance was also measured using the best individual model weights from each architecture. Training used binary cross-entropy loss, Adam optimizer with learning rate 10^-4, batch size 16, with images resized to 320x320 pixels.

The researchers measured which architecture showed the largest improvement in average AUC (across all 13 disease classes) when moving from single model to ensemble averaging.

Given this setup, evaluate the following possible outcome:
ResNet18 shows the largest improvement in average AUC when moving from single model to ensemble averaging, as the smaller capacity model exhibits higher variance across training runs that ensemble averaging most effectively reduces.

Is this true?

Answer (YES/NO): YES